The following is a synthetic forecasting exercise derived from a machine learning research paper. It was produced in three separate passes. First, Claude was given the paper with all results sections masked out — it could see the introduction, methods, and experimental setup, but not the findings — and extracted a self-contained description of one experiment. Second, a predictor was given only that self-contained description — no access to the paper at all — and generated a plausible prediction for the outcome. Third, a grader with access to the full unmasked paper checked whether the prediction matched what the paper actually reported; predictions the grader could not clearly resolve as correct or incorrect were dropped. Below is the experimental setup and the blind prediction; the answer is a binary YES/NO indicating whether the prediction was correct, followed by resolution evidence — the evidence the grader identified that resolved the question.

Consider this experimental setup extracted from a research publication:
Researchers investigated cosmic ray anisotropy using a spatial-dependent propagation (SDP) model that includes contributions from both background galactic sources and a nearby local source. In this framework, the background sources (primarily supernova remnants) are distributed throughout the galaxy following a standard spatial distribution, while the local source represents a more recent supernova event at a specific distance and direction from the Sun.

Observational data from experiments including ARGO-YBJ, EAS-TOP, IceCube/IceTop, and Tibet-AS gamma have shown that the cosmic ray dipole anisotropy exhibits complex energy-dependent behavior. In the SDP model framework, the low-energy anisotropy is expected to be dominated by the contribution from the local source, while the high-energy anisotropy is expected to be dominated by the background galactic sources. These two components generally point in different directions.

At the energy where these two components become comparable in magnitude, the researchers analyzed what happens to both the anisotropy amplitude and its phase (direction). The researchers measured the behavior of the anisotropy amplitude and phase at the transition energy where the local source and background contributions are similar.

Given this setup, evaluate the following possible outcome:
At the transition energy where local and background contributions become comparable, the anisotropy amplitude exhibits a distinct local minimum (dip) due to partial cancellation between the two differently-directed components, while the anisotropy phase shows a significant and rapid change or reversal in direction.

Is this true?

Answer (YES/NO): YES